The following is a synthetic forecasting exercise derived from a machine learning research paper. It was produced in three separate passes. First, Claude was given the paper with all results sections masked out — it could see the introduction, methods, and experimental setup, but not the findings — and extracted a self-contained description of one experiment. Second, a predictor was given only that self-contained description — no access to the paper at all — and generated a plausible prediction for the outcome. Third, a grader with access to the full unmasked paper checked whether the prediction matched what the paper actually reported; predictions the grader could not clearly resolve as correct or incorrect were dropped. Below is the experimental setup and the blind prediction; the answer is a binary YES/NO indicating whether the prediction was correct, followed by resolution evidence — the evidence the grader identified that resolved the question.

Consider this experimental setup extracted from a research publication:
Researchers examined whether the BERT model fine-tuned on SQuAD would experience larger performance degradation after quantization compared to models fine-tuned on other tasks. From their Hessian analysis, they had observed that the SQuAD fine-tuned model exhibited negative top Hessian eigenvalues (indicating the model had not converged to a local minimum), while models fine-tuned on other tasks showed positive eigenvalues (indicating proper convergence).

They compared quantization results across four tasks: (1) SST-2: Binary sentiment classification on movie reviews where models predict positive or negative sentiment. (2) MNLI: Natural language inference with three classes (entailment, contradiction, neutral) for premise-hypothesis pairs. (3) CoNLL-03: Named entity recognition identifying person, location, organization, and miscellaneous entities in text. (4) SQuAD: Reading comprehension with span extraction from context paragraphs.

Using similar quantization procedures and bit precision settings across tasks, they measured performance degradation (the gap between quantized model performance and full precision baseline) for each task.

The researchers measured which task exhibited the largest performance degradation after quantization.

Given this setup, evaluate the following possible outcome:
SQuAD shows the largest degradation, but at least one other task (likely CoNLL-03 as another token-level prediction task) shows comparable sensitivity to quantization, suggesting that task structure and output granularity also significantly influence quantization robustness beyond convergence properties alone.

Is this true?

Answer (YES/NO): NO